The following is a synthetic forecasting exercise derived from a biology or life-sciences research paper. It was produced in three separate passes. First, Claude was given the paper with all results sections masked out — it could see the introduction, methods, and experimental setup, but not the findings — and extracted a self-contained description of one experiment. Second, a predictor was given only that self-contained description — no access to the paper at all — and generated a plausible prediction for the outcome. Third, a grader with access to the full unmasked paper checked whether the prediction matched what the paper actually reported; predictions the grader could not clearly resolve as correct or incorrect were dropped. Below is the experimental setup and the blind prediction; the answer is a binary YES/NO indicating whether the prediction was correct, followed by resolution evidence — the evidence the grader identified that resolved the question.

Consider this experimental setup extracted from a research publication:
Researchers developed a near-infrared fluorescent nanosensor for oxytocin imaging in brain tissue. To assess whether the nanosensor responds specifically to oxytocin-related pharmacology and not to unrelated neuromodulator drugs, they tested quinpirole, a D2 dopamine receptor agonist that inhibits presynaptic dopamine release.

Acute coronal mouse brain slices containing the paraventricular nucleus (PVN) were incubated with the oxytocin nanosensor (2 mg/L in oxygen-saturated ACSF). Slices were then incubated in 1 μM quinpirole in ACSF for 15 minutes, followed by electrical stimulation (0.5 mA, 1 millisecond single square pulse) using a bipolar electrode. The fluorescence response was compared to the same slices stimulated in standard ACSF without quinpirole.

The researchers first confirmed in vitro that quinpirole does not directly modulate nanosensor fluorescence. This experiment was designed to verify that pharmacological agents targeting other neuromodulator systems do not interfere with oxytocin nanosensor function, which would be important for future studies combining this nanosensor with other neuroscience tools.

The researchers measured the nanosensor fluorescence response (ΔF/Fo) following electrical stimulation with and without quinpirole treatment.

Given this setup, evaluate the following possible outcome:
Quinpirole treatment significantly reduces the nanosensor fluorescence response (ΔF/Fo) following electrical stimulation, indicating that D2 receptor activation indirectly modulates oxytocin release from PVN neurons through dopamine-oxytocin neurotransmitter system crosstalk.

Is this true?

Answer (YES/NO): NO